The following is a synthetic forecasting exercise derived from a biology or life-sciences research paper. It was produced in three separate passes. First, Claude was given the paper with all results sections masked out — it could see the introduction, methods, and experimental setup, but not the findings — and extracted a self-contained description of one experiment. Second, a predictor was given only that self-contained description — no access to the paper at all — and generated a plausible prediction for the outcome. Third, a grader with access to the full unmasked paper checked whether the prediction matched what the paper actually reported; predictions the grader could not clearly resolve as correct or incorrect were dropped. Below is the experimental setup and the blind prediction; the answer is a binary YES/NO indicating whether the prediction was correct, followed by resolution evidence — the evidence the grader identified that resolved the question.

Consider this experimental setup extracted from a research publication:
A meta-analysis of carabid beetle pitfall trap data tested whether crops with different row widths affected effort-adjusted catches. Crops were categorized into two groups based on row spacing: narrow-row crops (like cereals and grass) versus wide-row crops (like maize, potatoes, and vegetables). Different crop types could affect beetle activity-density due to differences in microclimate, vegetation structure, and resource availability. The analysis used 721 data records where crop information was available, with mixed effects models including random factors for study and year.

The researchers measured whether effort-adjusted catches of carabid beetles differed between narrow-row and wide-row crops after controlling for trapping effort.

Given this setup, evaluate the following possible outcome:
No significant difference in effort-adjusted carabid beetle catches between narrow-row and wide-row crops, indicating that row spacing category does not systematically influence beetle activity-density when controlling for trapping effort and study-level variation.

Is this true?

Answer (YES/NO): NO